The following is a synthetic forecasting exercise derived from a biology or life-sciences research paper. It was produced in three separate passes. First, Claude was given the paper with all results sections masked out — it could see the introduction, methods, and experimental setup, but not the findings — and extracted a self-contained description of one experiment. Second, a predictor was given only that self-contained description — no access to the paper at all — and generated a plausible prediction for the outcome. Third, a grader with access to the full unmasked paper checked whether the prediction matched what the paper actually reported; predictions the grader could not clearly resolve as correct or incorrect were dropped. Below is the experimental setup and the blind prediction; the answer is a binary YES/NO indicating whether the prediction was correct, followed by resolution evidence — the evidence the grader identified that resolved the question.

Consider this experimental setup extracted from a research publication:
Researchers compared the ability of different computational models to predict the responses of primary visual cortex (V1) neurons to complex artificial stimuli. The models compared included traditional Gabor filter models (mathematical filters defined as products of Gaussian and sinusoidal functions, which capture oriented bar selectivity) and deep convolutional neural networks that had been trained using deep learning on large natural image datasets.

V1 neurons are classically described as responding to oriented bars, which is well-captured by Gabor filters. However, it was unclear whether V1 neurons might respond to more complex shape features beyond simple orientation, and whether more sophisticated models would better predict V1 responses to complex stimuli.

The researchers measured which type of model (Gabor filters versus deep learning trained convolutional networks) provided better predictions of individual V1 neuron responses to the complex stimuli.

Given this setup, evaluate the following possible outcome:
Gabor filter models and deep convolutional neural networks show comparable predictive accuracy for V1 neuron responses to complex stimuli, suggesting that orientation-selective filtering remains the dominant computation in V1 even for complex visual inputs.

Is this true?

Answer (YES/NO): NO